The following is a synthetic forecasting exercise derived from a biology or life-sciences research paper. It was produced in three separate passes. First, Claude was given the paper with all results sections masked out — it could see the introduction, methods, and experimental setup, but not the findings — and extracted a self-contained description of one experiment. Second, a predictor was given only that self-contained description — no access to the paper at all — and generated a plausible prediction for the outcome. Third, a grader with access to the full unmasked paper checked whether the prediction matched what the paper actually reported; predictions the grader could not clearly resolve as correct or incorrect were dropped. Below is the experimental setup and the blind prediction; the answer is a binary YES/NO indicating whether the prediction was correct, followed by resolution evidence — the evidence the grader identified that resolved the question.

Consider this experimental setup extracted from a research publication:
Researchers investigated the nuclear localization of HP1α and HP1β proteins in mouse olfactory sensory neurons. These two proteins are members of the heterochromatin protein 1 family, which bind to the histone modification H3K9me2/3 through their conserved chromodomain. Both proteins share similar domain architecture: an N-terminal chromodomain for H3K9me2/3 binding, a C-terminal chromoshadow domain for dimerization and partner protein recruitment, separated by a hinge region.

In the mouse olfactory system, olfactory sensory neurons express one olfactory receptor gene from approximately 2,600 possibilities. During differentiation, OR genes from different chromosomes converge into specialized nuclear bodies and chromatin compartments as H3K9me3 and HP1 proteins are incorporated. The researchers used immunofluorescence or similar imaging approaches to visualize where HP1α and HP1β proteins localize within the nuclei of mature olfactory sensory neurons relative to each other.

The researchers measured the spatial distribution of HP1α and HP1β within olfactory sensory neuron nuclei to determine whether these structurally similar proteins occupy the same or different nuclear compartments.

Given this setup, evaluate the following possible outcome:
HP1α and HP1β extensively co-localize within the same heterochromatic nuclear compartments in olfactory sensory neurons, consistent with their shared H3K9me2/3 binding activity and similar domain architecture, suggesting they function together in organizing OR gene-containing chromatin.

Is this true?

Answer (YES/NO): NO